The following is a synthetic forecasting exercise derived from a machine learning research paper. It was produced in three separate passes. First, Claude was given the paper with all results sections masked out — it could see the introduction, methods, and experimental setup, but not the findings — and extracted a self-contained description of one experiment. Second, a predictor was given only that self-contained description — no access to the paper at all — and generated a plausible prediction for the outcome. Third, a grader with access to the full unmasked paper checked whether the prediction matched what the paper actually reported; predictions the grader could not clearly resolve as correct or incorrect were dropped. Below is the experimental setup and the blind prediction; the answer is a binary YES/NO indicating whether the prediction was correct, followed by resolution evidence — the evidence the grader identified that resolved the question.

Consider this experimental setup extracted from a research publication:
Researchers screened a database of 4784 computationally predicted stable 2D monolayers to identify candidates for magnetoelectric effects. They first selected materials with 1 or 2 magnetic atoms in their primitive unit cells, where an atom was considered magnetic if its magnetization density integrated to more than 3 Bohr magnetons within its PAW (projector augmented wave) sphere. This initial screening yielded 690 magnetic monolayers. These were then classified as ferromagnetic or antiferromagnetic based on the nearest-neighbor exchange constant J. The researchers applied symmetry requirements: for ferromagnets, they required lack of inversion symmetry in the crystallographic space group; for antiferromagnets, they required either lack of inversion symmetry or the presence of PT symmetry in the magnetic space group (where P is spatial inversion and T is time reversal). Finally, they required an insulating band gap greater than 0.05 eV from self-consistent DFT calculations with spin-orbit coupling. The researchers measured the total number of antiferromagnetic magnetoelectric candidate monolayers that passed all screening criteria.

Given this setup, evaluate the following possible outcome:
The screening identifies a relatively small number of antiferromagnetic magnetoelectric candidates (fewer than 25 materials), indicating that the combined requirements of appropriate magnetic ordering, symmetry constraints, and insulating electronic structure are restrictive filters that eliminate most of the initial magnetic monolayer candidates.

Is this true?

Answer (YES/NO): NO